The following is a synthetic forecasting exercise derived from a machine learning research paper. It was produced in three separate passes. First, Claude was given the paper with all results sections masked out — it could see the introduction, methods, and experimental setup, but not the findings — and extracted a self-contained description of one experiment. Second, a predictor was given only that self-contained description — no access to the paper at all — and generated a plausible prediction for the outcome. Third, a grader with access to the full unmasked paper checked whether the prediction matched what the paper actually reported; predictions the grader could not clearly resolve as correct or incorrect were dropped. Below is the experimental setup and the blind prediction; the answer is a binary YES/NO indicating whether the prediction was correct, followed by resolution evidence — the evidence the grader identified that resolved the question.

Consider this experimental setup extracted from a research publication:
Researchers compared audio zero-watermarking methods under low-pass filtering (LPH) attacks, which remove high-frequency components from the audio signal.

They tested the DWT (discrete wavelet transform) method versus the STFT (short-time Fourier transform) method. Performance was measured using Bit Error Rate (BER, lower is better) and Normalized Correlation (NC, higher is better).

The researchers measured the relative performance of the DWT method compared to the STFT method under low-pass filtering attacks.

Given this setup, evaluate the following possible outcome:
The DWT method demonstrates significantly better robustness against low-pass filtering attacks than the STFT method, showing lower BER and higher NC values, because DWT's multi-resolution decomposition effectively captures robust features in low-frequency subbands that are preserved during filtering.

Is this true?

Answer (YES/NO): YES